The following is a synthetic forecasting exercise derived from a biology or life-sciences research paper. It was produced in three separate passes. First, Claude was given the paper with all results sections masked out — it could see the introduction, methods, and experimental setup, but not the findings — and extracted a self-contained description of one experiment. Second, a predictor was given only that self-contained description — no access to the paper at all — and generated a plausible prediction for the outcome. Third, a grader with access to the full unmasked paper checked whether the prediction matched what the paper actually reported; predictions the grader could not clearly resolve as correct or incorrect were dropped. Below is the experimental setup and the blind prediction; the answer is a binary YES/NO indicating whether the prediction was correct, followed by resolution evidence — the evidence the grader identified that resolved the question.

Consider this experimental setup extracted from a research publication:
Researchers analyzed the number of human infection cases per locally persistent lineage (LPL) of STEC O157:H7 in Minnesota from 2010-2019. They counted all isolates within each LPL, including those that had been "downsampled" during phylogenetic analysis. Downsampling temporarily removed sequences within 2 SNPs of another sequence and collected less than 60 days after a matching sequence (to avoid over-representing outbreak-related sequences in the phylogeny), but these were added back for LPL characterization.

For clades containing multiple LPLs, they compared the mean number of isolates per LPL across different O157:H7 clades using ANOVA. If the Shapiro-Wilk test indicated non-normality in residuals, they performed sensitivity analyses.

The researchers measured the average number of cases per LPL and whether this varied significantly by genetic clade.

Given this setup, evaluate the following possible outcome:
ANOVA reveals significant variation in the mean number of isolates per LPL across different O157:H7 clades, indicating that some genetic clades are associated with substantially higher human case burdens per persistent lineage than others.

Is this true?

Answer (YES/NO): NO